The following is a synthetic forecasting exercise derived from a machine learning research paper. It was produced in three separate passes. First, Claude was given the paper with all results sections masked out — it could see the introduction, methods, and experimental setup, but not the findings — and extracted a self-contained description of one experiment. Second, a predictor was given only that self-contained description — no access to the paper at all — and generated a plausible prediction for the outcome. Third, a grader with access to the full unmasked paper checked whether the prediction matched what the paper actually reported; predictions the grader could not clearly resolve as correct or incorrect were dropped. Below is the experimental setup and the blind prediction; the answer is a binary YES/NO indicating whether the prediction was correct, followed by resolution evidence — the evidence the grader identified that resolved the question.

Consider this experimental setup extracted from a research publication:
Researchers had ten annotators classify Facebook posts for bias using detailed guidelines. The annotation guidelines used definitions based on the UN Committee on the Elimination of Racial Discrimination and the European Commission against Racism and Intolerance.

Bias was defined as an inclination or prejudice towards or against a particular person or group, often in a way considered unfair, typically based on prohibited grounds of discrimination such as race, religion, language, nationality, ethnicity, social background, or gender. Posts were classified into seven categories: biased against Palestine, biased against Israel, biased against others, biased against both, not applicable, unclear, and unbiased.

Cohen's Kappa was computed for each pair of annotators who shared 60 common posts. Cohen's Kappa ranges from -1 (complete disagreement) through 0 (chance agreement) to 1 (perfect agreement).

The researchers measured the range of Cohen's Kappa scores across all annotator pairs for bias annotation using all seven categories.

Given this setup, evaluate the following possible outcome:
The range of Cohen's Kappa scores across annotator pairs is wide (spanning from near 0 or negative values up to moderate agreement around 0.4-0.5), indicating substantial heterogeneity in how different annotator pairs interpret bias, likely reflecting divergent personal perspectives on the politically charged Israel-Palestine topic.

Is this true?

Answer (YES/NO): NO